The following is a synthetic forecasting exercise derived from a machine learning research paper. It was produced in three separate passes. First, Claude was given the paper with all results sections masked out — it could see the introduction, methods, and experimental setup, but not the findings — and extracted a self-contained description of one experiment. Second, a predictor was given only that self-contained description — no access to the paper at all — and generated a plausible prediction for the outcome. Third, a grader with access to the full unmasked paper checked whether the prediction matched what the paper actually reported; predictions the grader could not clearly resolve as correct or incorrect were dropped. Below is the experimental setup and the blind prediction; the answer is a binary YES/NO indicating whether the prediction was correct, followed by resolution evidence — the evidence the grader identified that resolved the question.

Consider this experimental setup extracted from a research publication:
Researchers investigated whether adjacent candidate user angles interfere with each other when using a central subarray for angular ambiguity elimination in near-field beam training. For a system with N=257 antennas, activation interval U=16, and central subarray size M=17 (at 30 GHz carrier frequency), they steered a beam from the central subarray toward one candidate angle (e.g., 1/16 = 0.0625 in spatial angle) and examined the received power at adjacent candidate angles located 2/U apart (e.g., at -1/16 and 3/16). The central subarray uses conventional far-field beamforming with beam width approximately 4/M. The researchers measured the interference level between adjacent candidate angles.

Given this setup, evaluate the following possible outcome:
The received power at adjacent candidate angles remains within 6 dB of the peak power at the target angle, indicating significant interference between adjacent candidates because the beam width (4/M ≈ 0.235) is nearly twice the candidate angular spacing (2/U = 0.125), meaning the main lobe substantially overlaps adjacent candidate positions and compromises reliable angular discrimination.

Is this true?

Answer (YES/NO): NO